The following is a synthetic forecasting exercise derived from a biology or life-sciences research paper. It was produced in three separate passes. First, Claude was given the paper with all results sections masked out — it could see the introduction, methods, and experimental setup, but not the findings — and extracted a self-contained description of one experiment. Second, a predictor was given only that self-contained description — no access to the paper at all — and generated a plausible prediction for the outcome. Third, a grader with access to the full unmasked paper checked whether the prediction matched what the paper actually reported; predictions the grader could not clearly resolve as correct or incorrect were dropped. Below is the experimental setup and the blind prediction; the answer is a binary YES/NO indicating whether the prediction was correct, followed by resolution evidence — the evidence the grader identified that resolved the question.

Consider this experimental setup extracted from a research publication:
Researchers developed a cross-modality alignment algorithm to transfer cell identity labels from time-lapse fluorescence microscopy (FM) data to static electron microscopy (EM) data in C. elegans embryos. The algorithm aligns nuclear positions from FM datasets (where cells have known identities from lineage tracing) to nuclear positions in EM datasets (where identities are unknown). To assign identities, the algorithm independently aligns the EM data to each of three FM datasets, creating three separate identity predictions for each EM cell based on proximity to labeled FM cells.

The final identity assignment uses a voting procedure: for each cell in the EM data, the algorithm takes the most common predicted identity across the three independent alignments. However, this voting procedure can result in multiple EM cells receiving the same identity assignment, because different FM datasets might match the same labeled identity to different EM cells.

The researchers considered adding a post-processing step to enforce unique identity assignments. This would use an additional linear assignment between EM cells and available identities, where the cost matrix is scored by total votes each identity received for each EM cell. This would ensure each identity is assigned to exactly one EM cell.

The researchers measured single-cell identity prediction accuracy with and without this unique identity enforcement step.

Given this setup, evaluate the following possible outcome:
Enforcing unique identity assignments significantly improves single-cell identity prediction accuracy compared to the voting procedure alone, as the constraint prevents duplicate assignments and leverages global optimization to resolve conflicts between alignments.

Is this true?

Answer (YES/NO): NO